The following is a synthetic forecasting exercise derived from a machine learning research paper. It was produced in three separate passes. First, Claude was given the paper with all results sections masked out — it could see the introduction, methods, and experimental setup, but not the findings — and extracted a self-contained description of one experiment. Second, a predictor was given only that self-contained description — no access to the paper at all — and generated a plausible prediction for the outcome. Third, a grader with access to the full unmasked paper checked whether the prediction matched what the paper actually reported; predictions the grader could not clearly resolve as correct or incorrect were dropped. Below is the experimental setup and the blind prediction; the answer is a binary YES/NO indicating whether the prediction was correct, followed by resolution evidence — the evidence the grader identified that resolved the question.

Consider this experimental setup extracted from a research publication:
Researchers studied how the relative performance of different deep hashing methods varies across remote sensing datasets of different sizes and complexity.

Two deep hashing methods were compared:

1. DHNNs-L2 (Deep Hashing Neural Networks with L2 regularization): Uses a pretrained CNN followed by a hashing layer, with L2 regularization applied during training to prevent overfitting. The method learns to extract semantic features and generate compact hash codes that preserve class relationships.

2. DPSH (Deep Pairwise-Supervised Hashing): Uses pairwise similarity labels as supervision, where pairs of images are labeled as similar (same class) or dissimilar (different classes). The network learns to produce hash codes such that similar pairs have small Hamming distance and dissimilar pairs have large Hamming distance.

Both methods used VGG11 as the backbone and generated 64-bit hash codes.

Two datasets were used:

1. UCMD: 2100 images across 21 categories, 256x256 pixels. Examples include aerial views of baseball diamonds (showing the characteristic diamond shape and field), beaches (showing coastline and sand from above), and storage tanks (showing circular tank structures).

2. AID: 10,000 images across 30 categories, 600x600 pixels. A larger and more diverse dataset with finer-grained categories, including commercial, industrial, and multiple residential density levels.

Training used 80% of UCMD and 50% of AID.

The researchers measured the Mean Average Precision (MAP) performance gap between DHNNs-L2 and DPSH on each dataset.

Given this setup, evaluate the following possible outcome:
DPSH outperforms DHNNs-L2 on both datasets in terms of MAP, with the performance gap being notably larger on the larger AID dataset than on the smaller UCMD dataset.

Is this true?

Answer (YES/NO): NO